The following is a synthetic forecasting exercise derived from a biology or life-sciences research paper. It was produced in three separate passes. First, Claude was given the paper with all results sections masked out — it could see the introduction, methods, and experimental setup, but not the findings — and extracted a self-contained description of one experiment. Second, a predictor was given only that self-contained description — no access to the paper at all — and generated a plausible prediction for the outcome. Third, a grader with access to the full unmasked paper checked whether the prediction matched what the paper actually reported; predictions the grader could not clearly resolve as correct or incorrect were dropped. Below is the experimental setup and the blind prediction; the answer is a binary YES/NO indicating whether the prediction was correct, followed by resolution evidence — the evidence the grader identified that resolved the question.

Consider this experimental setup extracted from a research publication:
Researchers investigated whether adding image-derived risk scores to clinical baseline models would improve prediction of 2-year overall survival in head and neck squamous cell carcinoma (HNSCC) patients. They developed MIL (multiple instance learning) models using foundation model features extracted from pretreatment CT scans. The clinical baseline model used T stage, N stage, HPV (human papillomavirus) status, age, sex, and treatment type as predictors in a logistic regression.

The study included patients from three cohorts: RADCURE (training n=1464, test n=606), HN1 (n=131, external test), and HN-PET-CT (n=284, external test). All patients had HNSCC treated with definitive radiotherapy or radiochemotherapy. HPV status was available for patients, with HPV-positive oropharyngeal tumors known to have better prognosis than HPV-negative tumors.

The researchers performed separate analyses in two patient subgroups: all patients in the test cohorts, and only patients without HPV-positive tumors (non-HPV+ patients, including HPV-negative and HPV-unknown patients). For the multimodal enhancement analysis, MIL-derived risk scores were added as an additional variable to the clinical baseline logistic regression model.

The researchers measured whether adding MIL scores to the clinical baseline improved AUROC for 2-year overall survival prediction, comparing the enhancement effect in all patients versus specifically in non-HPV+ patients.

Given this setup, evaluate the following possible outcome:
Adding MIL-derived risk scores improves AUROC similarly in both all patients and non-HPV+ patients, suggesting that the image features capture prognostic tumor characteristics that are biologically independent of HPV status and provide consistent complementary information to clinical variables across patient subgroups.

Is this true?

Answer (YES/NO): NO